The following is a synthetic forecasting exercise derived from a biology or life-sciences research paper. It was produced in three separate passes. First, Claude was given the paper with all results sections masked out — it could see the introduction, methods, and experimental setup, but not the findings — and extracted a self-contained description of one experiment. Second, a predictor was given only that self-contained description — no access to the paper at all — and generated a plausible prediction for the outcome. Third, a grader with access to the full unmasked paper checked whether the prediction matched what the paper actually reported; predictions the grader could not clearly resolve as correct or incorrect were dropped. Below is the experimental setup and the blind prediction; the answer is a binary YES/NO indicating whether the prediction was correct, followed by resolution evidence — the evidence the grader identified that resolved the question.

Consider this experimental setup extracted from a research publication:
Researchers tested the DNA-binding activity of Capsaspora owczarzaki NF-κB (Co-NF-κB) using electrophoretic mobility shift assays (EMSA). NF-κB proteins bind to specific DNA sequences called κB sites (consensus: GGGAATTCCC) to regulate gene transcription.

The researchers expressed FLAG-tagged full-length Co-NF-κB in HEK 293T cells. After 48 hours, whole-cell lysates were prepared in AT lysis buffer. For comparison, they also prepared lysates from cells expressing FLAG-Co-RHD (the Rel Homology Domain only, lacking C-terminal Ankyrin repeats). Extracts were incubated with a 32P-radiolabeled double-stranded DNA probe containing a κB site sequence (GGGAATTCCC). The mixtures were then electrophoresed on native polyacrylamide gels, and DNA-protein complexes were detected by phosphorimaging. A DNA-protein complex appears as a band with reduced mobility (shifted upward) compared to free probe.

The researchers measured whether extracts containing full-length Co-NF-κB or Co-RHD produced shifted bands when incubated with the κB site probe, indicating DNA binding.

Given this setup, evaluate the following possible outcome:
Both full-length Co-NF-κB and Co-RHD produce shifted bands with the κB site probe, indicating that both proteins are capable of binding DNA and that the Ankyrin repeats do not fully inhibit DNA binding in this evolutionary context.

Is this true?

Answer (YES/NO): NO